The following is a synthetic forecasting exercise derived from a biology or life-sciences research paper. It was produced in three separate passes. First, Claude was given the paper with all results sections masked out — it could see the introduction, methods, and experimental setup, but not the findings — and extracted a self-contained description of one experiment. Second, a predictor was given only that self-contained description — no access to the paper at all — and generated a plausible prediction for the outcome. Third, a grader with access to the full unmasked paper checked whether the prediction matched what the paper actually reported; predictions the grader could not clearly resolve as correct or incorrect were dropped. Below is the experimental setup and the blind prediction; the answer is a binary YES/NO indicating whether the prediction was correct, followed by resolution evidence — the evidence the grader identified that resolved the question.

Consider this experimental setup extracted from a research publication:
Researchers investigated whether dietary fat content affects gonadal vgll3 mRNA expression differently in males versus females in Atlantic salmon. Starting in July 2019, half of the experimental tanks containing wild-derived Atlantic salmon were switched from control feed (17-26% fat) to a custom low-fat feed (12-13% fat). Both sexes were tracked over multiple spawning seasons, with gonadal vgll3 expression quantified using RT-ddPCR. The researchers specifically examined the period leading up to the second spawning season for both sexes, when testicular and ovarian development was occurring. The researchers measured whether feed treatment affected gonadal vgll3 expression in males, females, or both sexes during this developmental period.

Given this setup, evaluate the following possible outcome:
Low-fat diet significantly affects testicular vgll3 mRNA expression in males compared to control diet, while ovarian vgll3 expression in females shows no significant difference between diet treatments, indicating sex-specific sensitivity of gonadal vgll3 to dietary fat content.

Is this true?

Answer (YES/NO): YES